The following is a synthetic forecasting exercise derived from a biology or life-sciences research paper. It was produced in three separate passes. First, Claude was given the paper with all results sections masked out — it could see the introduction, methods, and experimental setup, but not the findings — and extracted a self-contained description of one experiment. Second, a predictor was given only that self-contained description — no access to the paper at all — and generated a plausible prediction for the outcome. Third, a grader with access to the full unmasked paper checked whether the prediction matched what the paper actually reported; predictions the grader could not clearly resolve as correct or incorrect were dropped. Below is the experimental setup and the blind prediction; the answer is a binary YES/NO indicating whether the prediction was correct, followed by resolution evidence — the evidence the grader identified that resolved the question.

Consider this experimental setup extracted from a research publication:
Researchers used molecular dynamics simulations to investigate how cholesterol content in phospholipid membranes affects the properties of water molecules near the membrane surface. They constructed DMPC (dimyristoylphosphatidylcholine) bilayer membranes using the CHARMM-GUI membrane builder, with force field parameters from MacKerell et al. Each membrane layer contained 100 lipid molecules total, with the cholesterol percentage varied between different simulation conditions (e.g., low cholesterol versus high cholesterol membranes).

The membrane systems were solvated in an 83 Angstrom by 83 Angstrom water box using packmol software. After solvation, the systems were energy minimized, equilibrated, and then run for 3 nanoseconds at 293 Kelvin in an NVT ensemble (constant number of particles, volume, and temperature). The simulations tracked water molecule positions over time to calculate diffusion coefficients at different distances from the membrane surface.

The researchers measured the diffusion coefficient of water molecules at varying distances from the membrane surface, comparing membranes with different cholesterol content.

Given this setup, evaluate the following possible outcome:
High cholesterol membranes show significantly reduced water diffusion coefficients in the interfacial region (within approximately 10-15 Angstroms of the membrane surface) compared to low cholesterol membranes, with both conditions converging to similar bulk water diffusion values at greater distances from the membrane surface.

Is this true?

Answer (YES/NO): NO